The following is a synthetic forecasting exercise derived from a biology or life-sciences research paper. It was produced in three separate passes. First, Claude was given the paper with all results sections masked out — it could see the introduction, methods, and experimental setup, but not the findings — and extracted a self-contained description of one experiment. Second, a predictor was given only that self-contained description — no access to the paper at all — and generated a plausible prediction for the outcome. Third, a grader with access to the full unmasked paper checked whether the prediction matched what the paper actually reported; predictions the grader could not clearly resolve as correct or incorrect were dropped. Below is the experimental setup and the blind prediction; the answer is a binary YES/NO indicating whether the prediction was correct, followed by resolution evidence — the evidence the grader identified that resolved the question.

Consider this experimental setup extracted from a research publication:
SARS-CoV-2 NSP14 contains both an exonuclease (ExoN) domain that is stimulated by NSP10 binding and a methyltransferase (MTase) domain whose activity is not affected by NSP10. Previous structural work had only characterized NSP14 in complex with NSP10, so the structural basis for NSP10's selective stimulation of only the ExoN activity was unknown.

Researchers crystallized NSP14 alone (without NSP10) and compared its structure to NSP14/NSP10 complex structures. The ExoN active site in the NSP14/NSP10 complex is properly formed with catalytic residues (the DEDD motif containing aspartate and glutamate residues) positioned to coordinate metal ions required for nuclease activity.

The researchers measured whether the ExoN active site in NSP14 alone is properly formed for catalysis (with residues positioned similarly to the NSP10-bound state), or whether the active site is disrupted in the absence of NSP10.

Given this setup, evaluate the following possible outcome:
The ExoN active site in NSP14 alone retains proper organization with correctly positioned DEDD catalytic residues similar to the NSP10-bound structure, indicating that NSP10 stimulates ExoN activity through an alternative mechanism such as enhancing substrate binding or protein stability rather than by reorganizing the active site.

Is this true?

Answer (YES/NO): NO